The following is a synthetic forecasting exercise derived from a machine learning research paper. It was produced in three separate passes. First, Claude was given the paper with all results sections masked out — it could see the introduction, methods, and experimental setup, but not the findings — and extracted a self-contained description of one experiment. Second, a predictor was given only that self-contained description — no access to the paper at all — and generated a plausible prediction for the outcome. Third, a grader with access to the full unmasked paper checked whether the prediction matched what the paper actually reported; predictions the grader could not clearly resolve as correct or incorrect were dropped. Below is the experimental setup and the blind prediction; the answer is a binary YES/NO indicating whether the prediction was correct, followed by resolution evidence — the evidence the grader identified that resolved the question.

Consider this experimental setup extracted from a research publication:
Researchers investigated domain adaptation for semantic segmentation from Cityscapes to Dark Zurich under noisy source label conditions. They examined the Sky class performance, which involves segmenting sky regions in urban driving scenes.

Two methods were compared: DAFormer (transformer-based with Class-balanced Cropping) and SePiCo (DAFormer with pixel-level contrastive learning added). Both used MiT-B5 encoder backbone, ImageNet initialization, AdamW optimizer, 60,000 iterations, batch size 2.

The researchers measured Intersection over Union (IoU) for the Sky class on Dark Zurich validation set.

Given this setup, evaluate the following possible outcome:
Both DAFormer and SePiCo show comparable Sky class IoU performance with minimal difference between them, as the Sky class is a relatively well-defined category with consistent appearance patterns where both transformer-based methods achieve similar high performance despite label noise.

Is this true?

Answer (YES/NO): NO